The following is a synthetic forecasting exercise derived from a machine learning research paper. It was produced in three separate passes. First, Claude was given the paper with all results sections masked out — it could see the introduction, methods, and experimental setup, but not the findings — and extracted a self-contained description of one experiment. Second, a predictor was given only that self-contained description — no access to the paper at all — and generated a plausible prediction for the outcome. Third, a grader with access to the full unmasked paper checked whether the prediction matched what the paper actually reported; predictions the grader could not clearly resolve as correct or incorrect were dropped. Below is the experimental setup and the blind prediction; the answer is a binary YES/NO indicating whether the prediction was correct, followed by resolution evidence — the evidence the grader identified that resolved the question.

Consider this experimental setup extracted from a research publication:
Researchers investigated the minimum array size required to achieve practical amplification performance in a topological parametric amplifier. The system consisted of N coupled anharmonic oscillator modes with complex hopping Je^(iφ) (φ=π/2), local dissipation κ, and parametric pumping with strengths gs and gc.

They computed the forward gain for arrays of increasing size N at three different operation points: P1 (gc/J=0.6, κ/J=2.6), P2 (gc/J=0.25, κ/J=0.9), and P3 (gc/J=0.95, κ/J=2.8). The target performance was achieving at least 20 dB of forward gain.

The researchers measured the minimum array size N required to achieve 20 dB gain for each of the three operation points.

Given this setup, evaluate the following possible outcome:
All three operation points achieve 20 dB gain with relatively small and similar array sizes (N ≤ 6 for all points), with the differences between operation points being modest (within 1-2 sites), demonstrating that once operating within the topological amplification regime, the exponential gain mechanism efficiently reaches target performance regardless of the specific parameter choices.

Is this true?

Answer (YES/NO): NO